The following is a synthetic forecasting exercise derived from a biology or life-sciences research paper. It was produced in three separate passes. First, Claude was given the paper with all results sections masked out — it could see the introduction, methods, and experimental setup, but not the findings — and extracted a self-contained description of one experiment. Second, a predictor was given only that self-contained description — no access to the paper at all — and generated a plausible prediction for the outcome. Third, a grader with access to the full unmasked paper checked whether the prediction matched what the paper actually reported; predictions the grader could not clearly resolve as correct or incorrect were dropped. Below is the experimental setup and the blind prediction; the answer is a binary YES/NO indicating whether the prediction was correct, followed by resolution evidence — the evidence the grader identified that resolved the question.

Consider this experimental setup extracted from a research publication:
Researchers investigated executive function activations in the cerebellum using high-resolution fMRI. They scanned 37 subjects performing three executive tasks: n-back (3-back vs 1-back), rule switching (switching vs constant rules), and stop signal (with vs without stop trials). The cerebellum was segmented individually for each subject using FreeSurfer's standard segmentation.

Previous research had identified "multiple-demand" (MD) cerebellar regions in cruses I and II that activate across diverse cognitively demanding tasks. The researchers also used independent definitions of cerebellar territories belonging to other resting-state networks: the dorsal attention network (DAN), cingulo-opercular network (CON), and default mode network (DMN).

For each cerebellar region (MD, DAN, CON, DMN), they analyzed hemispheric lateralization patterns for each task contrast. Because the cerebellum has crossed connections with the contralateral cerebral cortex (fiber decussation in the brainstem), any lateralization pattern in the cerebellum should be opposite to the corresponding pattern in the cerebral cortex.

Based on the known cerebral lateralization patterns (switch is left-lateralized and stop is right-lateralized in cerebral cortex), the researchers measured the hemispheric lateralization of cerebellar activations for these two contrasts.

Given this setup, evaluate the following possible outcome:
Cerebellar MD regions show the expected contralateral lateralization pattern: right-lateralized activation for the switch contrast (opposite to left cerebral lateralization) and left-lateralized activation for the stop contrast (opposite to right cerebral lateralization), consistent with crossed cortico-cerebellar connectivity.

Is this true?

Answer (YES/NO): YES